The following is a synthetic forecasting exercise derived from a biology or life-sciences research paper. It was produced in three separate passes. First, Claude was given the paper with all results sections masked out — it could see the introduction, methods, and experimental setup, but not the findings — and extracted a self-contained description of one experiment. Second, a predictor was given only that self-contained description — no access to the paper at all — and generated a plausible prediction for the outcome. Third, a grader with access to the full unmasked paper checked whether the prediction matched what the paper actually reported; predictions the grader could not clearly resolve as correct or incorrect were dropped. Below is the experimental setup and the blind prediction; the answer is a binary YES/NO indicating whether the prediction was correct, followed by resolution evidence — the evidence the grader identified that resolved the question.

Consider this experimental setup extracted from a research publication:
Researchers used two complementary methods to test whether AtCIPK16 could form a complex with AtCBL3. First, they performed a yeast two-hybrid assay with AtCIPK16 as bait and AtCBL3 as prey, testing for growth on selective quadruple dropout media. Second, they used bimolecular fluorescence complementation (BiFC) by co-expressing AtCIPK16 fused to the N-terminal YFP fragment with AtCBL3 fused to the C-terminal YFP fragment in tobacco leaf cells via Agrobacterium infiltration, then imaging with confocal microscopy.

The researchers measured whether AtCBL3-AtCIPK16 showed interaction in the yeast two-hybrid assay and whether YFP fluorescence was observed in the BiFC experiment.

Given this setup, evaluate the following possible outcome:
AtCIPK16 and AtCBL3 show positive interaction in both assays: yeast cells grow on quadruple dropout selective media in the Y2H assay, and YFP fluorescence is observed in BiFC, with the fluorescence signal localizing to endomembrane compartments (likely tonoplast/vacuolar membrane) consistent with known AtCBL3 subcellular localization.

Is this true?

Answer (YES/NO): NO